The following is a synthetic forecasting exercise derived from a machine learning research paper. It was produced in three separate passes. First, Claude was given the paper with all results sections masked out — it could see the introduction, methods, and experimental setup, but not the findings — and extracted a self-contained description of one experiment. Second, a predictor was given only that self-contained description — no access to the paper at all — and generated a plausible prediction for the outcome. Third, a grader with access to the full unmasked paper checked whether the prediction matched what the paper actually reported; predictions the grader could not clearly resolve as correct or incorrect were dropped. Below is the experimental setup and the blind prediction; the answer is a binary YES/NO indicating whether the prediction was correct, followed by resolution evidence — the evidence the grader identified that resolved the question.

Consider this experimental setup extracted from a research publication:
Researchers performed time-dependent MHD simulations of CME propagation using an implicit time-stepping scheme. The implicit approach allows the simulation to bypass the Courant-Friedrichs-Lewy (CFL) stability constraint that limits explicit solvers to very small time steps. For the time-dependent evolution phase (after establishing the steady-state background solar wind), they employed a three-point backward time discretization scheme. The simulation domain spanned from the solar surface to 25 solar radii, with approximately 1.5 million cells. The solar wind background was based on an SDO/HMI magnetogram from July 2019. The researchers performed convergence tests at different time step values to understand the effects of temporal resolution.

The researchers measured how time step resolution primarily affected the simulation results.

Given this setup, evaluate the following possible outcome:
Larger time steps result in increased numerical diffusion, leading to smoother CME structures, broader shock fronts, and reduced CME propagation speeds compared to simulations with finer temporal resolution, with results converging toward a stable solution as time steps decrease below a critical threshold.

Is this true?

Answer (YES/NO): NO